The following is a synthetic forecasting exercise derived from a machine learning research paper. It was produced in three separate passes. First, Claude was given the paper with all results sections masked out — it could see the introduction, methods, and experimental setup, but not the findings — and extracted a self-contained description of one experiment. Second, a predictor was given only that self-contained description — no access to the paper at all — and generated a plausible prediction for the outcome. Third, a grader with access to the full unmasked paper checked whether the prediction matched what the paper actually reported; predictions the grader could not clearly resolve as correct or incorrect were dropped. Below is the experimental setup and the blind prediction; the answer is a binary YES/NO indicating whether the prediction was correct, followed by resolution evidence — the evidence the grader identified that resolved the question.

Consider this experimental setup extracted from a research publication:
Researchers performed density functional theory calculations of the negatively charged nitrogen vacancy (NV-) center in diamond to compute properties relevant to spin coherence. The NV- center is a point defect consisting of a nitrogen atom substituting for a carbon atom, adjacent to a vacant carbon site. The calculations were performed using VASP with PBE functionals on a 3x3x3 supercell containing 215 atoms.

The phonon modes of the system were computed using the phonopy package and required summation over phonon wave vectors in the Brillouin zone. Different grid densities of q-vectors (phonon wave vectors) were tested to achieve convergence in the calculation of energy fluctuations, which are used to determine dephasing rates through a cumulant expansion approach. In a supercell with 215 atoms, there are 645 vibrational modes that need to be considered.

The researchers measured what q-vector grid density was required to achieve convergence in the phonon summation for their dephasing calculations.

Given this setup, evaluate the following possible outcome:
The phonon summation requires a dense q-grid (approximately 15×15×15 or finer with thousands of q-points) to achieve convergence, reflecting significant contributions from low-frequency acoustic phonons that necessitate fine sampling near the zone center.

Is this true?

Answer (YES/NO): NO